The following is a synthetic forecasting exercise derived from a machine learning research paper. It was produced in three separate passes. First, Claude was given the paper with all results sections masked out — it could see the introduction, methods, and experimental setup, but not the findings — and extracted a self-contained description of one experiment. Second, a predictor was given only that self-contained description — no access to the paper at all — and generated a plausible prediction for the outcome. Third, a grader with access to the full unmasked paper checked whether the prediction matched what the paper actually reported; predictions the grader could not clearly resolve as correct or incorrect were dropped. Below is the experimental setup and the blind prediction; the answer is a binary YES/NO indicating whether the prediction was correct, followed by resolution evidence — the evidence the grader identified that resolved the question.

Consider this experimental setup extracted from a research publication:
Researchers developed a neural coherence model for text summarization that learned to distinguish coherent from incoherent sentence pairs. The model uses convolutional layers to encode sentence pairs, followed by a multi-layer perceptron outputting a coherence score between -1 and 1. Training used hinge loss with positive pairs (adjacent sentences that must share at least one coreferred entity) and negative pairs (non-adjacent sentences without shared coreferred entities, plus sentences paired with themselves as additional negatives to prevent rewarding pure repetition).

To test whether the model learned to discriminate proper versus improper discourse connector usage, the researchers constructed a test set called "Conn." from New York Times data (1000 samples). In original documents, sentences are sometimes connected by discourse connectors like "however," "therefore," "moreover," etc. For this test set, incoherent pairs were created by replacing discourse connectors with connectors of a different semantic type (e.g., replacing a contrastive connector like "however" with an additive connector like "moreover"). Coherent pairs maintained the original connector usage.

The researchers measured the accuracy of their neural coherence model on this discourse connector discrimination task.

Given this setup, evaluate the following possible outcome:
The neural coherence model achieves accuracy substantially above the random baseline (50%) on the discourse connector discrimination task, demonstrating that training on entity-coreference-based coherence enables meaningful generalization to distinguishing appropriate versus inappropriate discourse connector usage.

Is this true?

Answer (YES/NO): YES